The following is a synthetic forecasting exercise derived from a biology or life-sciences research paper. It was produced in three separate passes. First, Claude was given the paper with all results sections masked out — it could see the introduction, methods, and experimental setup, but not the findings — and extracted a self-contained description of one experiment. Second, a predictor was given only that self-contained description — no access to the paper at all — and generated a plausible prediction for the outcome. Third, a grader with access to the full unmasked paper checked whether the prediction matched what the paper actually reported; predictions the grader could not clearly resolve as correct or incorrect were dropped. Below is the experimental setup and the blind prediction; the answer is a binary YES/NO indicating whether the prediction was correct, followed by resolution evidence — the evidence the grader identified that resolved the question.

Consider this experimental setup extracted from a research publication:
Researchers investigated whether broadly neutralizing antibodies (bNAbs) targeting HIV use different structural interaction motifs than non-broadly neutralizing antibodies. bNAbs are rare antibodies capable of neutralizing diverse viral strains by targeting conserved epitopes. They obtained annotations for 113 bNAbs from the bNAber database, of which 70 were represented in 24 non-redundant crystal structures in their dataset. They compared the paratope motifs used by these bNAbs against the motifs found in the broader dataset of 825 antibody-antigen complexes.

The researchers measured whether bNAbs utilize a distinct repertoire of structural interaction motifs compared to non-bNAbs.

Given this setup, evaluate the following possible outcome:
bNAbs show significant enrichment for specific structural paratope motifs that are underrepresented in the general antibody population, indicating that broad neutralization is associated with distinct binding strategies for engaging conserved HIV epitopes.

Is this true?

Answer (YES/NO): NO